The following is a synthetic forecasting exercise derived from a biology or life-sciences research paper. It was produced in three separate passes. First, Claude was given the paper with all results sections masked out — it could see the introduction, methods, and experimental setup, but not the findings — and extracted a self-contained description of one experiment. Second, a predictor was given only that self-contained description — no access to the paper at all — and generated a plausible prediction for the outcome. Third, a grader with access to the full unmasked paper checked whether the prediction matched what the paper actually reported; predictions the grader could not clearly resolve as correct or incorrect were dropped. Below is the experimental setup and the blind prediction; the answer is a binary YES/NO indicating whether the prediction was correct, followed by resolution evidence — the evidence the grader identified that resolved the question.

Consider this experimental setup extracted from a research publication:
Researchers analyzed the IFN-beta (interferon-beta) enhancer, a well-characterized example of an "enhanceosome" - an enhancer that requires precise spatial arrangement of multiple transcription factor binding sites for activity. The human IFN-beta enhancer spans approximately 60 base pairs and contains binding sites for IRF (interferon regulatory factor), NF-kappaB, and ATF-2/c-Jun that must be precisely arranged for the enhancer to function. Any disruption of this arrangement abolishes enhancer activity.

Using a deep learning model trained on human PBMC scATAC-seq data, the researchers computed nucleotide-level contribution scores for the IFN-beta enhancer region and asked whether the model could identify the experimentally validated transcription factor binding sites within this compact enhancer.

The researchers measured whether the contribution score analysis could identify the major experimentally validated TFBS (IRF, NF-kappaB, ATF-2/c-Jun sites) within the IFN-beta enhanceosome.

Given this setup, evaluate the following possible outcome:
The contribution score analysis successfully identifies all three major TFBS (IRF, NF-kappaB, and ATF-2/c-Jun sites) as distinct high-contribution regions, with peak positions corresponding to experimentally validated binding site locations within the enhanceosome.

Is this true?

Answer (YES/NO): NO